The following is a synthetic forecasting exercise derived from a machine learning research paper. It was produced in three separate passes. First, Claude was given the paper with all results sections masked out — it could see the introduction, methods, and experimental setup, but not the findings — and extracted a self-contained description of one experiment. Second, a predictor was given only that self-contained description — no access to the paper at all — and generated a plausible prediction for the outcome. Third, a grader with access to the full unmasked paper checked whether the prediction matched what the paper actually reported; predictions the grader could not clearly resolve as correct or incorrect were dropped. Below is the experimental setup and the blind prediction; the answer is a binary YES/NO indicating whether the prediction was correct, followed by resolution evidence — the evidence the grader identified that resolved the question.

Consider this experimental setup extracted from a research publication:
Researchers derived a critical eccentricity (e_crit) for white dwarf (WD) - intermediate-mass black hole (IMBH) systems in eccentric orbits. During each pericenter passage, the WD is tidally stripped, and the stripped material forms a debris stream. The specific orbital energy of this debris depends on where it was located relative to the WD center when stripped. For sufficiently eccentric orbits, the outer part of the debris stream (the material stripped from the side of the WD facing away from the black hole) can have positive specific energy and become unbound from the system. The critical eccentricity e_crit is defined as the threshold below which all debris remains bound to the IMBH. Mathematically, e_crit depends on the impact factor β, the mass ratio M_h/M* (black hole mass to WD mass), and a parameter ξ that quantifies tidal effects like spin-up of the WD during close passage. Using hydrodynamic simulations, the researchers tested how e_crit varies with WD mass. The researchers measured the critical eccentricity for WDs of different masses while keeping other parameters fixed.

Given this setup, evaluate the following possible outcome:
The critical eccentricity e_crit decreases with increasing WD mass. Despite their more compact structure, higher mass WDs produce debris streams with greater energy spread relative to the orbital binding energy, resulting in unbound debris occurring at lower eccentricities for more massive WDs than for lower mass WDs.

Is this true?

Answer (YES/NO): YES